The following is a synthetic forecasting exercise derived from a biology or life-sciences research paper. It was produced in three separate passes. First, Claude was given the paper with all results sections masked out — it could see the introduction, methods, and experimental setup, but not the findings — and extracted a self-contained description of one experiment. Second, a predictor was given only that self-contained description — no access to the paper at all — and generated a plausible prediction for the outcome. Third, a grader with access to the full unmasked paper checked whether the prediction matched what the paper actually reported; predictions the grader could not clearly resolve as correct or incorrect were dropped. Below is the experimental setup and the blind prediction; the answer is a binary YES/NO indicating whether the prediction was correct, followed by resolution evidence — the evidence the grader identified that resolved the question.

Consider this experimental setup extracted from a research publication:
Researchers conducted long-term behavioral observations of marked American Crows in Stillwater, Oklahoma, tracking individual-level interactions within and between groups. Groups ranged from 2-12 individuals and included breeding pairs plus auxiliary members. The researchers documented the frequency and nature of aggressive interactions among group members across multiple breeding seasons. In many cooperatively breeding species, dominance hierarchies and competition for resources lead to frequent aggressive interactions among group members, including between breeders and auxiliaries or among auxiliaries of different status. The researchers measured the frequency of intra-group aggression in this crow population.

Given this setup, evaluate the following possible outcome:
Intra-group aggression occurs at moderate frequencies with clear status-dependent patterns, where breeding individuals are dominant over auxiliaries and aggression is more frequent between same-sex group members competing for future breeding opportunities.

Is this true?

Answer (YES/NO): NO